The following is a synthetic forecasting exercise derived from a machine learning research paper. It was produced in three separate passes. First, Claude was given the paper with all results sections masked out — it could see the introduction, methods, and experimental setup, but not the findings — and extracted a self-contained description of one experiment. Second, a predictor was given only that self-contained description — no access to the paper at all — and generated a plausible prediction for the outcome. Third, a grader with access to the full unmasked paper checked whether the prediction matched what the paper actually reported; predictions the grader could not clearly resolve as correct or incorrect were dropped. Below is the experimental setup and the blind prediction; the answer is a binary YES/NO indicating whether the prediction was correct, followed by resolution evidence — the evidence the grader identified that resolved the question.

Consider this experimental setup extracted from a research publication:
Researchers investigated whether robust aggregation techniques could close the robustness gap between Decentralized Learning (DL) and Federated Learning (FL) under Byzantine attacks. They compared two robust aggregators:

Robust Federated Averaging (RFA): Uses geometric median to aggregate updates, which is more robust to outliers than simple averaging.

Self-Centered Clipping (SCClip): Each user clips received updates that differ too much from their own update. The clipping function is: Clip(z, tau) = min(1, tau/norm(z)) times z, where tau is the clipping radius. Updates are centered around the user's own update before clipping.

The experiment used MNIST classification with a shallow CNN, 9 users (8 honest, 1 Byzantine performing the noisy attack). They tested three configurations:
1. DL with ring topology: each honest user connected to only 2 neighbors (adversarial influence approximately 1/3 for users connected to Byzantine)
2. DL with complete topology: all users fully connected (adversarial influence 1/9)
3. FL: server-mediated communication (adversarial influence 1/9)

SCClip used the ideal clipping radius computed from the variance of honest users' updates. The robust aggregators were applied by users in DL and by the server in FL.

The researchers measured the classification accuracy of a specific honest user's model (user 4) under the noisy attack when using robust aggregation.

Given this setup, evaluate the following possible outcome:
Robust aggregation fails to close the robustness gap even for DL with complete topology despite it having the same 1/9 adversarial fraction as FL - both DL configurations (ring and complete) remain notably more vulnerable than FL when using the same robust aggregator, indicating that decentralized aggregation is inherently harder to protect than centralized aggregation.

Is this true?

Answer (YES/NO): NO